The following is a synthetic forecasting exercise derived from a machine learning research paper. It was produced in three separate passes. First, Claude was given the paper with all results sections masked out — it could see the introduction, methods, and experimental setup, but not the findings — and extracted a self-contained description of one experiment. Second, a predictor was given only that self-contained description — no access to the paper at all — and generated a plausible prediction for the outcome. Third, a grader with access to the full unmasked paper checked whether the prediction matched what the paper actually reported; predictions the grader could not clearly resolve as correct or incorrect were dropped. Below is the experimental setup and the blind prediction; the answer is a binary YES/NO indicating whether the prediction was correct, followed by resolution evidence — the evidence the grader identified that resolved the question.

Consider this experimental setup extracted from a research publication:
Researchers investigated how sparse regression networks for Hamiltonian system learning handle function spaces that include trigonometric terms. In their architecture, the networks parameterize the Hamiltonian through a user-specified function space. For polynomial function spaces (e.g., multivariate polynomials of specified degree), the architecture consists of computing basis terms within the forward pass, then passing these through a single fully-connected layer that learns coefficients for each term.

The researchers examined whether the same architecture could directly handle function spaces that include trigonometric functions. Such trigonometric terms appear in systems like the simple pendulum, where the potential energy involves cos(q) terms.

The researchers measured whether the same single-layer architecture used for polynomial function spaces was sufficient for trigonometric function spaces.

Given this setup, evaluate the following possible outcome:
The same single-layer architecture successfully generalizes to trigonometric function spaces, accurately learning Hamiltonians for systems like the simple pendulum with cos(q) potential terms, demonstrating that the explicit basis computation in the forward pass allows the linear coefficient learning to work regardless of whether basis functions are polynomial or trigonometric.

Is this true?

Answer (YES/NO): NO